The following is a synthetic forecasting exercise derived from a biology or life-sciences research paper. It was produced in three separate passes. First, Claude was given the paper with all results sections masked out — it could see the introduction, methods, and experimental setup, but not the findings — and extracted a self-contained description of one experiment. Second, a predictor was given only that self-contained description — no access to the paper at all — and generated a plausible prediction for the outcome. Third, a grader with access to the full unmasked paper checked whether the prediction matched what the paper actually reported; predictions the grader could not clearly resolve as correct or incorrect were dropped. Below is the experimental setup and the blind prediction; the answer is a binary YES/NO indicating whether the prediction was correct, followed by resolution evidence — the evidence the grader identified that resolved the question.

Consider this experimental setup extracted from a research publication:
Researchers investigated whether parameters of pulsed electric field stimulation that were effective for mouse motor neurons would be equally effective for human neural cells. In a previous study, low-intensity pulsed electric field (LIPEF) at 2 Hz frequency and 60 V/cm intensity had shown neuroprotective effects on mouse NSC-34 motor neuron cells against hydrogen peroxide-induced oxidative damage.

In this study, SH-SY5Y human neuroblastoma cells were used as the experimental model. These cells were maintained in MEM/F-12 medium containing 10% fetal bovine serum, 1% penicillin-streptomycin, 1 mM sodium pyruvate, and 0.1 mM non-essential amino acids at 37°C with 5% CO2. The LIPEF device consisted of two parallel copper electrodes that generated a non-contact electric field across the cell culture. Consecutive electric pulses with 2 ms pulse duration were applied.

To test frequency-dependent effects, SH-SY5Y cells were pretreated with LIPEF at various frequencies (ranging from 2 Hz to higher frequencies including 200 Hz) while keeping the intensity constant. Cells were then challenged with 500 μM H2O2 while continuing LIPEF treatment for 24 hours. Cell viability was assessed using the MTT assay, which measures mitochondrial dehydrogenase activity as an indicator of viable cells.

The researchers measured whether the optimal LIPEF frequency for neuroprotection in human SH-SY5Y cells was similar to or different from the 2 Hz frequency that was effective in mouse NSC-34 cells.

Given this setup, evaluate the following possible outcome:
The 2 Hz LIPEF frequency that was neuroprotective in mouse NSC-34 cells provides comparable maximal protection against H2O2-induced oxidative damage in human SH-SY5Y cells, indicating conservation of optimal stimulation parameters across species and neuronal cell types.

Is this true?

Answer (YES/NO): NO